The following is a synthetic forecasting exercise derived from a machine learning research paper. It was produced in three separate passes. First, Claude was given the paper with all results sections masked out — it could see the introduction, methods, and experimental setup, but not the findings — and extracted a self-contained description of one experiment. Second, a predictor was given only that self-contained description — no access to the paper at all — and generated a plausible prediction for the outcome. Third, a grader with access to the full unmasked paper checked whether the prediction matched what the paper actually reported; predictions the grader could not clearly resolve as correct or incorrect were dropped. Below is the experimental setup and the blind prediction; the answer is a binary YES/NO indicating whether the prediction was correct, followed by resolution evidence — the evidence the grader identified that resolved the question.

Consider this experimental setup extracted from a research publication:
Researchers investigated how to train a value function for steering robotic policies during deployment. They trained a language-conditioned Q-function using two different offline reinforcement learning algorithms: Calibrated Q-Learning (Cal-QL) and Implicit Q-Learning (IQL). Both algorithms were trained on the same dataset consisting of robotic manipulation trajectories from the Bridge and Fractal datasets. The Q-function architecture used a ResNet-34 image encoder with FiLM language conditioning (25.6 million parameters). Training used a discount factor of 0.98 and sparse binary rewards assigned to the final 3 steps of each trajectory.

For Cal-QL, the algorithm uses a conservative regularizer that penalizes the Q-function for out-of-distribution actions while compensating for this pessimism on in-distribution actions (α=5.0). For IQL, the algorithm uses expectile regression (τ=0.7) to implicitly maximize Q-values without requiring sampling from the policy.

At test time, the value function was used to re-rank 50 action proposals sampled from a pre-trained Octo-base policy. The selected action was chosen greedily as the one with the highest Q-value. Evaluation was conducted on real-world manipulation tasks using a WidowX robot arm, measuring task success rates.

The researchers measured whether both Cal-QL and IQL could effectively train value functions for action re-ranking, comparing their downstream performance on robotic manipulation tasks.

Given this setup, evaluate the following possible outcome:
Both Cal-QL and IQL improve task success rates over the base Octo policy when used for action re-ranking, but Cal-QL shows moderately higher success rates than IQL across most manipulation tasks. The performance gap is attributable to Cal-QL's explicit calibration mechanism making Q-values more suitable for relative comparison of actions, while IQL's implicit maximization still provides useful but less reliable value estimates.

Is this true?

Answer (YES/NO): NO